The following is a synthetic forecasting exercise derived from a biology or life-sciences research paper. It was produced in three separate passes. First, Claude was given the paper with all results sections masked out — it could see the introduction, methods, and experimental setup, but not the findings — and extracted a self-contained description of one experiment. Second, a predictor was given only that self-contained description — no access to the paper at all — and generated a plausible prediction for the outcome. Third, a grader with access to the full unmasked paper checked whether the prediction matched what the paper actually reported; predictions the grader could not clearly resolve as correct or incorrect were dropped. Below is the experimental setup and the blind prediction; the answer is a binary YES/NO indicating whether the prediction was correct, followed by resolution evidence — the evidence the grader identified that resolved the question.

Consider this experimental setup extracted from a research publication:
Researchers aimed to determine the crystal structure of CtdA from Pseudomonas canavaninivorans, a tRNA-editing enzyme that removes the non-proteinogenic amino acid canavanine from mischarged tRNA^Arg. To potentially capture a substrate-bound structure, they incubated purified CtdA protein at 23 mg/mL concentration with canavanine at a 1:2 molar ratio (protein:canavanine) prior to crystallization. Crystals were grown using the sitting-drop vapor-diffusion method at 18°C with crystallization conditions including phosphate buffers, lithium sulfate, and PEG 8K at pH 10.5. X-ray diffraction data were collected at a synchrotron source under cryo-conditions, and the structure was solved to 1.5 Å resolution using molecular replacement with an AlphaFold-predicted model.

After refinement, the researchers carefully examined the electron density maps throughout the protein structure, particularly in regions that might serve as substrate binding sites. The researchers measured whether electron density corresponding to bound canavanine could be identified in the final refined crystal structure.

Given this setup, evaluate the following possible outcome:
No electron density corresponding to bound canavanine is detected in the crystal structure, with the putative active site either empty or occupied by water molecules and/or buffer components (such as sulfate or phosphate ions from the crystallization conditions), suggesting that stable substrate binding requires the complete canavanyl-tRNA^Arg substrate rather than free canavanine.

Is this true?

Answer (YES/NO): NO